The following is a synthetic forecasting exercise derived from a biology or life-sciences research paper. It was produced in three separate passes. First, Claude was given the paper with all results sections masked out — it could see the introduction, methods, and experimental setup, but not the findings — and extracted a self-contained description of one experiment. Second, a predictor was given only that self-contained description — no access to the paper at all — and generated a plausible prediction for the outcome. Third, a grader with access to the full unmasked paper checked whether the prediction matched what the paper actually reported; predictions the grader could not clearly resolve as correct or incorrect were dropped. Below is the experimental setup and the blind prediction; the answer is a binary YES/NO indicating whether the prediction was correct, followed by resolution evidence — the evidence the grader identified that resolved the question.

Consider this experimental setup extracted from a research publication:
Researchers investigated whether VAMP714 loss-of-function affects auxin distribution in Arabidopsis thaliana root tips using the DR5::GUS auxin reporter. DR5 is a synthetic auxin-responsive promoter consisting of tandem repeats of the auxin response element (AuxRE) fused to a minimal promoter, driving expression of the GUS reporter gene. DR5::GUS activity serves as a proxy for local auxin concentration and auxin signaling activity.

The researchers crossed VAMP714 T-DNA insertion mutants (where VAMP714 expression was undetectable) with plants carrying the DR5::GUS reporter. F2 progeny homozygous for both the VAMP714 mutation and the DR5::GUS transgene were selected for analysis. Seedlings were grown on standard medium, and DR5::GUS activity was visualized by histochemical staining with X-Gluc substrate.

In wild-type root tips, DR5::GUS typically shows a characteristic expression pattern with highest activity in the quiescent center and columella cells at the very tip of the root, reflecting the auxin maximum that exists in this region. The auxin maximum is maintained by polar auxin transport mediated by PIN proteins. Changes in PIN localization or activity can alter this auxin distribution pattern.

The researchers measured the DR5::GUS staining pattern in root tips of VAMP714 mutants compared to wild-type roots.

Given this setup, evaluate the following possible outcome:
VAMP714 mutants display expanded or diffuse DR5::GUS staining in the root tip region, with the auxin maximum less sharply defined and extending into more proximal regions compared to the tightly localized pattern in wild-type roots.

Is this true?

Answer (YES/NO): NO